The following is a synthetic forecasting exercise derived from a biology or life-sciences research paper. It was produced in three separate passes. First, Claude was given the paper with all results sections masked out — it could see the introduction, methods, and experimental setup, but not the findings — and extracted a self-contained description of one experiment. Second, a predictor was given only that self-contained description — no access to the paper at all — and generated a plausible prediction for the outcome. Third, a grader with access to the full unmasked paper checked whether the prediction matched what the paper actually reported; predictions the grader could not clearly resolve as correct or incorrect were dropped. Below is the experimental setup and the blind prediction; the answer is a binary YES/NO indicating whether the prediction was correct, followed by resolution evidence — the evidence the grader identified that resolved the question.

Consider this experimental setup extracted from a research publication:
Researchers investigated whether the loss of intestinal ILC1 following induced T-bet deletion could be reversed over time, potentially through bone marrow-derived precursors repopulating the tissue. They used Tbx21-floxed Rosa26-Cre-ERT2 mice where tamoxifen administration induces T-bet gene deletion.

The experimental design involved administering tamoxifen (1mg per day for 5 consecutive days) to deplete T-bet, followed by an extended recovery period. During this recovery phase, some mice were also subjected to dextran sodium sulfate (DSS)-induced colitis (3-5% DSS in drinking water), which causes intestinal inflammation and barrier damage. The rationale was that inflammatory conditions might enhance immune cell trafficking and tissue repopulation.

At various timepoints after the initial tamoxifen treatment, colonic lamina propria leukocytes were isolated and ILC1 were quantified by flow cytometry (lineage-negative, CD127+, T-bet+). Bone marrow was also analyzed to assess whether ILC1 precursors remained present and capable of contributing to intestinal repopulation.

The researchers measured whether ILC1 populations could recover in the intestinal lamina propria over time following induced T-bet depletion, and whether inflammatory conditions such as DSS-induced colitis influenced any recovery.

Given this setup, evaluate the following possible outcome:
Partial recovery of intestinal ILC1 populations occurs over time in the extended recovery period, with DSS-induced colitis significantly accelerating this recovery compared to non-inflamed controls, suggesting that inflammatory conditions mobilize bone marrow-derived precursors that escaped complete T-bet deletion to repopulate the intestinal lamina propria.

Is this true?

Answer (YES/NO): YES